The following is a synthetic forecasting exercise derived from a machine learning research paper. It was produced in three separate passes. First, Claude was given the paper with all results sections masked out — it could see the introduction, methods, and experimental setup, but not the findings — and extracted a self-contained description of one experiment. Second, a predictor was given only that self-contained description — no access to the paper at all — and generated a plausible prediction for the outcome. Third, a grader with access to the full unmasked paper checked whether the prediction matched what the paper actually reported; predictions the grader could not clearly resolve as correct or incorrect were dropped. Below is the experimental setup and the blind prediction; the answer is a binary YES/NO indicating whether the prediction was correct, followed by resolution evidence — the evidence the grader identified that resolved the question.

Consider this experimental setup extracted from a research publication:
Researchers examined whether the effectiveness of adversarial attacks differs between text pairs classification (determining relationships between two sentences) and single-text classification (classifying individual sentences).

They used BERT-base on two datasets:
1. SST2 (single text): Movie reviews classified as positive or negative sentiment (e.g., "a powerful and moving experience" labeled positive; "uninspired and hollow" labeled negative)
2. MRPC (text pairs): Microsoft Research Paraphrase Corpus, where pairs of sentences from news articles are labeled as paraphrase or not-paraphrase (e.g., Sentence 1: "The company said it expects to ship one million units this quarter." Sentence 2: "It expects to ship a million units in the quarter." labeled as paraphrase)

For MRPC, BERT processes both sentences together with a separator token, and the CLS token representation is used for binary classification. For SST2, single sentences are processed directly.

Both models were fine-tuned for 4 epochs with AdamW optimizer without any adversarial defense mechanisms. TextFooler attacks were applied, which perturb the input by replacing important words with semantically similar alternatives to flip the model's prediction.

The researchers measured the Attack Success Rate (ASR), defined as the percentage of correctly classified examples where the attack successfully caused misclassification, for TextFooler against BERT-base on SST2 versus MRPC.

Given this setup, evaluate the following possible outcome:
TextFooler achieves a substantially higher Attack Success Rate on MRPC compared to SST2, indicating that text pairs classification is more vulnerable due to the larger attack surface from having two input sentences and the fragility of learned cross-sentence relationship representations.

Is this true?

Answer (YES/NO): YES